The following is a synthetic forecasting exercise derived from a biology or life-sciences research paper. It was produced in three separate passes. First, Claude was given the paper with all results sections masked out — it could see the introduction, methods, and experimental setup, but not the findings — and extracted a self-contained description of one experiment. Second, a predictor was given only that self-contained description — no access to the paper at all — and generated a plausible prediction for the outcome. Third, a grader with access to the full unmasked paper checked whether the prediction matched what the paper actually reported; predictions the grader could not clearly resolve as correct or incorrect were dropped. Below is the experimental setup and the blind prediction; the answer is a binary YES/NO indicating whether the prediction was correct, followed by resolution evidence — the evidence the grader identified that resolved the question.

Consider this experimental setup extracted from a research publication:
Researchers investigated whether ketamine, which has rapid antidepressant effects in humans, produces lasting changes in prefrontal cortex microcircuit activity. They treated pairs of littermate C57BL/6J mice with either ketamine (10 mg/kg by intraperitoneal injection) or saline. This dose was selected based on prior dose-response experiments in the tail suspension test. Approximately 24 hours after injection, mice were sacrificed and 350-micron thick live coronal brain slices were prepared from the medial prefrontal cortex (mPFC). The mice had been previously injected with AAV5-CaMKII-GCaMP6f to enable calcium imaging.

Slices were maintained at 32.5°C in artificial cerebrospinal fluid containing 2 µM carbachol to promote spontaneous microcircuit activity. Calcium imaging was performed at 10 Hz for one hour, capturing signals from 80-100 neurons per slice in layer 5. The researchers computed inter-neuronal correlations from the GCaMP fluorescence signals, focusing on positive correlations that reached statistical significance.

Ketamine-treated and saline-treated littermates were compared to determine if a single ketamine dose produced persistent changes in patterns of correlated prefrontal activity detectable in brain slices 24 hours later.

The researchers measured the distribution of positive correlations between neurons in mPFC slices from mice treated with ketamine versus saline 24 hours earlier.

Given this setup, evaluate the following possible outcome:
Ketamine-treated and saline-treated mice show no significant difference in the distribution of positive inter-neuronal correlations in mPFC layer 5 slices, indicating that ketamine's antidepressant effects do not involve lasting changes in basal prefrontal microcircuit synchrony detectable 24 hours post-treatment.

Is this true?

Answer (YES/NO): NO